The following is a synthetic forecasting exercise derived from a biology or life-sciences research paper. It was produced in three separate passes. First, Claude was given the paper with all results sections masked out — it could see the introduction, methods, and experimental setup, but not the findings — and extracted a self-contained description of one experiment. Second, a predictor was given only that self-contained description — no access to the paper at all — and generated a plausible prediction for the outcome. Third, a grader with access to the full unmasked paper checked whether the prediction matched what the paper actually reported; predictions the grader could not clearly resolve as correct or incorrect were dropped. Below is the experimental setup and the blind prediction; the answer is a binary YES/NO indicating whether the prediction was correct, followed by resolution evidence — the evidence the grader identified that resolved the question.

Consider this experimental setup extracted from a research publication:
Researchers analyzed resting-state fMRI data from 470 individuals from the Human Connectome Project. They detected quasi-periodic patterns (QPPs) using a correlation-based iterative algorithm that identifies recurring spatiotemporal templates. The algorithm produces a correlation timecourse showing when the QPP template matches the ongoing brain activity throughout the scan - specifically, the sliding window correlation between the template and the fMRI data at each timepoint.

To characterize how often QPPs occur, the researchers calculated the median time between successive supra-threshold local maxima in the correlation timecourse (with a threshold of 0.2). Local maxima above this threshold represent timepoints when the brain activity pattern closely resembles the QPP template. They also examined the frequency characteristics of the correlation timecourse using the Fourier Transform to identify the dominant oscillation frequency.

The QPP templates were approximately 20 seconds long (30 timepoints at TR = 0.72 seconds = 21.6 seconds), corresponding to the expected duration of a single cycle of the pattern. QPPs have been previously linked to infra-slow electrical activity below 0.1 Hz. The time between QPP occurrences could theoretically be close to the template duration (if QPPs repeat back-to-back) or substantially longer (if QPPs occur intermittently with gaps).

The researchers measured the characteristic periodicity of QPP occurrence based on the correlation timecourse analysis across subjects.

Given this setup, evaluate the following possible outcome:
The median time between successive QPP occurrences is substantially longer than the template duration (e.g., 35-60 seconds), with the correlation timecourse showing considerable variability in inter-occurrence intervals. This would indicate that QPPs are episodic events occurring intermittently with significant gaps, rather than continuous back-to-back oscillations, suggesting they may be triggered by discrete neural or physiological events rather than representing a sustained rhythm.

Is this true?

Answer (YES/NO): NO